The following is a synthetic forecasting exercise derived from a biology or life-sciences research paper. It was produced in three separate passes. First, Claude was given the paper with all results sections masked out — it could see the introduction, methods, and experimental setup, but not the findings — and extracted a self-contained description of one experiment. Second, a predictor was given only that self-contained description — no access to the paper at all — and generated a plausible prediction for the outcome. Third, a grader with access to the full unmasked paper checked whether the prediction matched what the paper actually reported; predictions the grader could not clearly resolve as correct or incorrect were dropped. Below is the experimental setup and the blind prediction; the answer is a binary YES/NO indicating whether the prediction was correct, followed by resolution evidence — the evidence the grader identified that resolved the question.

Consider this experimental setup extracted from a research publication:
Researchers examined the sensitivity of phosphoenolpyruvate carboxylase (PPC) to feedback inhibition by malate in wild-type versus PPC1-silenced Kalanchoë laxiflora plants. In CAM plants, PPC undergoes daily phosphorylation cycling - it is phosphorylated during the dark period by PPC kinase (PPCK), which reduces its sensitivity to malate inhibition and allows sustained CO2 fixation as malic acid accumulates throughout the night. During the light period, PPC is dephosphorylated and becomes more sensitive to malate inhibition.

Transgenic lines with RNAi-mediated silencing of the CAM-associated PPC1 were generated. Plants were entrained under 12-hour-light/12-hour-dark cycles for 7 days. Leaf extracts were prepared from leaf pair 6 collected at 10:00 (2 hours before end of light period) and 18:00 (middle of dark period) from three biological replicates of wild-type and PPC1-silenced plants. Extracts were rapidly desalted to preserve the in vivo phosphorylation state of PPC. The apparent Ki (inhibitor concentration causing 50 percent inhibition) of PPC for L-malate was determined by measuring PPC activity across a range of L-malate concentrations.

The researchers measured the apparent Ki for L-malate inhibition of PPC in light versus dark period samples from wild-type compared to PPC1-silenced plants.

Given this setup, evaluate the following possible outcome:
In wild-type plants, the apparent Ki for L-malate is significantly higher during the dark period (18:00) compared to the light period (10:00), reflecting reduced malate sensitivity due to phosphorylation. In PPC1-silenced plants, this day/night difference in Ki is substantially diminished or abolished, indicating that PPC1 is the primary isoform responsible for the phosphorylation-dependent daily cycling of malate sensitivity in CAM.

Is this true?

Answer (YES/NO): YES